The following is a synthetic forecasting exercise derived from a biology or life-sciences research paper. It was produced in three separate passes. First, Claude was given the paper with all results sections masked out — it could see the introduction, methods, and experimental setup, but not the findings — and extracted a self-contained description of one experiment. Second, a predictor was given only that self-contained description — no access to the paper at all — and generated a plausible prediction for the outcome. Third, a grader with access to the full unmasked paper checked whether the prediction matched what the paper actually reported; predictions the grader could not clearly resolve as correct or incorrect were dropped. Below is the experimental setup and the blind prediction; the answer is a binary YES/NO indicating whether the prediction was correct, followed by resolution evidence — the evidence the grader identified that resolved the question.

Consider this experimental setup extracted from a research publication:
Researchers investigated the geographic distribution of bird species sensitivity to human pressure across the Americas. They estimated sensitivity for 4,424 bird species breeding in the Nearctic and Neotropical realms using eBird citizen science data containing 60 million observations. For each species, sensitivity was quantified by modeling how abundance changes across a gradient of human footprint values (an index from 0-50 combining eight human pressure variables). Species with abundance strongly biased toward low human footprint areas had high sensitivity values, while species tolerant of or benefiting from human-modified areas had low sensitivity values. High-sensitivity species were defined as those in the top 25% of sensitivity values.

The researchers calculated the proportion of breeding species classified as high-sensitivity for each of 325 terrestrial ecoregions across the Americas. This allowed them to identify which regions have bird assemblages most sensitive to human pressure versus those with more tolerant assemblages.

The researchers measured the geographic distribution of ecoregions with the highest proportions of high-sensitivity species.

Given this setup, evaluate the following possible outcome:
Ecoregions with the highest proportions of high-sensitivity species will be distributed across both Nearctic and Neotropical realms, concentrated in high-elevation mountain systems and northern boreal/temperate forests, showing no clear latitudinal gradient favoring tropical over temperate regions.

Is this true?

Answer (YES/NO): NO